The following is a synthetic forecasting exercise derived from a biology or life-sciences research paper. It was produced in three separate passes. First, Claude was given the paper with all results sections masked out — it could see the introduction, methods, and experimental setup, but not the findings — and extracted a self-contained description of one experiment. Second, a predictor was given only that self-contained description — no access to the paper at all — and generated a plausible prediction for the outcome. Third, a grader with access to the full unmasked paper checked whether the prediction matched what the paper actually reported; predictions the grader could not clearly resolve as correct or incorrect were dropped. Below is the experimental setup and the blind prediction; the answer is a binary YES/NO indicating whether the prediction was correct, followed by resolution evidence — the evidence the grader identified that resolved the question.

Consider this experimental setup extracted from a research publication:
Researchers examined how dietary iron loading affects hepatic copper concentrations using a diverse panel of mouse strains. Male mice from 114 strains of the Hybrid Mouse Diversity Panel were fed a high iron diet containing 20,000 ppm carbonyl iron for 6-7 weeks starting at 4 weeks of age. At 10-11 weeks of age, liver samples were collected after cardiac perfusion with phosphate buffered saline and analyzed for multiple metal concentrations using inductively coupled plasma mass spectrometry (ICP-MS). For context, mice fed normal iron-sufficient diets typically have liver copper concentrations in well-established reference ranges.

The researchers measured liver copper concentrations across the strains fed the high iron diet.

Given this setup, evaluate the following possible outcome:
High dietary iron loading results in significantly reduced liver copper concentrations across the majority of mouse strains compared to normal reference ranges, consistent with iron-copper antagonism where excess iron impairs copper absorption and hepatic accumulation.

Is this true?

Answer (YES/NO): NO